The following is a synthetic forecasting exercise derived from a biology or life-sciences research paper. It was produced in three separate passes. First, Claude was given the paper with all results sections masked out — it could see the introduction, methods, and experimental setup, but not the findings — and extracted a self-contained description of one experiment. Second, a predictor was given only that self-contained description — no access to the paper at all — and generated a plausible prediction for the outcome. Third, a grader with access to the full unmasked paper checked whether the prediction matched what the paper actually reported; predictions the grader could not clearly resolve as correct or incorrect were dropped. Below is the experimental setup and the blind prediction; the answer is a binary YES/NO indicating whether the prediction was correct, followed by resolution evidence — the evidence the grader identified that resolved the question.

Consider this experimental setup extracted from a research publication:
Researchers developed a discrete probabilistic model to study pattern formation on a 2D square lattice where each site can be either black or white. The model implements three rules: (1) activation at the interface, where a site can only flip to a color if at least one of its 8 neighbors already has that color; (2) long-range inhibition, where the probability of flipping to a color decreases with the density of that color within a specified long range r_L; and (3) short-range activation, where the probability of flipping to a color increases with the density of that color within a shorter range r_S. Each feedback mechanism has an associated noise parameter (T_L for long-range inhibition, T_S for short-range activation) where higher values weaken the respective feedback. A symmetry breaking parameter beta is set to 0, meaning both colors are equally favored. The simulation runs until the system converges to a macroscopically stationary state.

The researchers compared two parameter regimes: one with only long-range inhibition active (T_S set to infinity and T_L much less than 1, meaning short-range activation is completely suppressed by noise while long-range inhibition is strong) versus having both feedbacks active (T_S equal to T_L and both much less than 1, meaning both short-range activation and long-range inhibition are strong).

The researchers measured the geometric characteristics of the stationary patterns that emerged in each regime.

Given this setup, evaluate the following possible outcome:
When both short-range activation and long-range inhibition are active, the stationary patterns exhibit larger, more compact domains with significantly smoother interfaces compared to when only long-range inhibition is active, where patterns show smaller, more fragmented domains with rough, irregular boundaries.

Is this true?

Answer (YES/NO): NO